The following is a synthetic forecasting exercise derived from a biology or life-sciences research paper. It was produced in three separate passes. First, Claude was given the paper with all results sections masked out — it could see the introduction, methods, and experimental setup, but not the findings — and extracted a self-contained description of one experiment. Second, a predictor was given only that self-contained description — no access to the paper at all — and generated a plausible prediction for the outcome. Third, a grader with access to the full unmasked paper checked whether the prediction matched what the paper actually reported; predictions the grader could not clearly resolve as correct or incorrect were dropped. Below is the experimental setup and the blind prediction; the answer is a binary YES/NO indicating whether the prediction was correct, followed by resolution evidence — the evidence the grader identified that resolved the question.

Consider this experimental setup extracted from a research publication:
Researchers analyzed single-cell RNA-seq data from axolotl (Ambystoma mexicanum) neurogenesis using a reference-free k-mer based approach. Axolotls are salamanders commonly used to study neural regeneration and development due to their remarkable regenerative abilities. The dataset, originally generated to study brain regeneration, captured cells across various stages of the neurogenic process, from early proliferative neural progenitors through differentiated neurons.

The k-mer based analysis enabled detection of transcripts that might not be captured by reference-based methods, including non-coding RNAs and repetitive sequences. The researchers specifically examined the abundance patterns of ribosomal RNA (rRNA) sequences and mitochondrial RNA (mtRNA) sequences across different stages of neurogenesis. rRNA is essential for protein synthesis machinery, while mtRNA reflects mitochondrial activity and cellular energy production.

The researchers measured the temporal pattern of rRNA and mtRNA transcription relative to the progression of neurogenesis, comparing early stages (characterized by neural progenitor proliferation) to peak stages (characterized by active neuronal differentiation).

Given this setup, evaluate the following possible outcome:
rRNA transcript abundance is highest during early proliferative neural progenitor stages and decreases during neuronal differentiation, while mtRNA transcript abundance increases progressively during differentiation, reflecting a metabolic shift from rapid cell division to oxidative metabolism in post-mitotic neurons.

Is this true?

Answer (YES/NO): NO